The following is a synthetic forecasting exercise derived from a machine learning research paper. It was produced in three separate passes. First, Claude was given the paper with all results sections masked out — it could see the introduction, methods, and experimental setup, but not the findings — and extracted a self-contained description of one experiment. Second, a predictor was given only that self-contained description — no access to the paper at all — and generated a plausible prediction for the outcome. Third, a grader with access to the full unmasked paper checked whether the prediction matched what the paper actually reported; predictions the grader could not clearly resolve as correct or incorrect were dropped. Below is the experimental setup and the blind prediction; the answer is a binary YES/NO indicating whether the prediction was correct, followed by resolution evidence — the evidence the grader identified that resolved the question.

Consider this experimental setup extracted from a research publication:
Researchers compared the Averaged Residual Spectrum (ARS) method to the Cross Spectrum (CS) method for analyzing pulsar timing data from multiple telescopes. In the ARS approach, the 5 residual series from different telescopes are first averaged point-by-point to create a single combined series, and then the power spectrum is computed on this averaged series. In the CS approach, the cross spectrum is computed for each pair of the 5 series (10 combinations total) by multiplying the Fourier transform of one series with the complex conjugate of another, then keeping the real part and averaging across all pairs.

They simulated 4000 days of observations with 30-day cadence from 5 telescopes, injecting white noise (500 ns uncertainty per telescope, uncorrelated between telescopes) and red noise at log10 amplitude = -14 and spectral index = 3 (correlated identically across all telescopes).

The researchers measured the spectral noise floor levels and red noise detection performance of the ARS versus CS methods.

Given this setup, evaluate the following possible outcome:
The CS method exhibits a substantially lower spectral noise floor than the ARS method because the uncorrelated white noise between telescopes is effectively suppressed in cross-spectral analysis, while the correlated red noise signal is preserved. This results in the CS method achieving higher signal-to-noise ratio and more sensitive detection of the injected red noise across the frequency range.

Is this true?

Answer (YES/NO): NO